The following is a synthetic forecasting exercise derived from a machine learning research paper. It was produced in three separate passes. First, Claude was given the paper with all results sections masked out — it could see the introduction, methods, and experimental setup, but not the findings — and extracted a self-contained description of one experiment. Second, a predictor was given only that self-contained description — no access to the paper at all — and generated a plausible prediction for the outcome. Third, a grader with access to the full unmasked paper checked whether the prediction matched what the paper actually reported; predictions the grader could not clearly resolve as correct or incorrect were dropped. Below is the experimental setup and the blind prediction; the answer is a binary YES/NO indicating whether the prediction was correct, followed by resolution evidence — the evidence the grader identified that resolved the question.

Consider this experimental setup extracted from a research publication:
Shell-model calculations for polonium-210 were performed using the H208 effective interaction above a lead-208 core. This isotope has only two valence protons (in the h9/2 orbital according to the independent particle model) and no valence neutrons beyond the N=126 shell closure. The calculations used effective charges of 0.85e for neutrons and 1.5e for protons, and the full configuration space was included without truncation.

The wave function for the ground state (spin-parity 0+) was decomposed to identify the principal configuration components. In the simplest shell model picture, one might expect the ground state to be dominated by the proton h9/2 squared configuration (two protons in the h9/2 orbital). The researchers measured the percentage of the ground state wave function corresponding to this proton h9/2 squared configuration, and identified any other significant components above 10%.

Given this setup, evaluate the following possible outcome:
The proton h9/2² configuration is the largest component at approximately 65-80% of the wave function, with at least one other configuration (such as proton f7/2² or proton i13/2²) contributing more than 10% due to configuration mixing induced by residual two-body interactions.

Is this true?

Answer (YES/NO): YES